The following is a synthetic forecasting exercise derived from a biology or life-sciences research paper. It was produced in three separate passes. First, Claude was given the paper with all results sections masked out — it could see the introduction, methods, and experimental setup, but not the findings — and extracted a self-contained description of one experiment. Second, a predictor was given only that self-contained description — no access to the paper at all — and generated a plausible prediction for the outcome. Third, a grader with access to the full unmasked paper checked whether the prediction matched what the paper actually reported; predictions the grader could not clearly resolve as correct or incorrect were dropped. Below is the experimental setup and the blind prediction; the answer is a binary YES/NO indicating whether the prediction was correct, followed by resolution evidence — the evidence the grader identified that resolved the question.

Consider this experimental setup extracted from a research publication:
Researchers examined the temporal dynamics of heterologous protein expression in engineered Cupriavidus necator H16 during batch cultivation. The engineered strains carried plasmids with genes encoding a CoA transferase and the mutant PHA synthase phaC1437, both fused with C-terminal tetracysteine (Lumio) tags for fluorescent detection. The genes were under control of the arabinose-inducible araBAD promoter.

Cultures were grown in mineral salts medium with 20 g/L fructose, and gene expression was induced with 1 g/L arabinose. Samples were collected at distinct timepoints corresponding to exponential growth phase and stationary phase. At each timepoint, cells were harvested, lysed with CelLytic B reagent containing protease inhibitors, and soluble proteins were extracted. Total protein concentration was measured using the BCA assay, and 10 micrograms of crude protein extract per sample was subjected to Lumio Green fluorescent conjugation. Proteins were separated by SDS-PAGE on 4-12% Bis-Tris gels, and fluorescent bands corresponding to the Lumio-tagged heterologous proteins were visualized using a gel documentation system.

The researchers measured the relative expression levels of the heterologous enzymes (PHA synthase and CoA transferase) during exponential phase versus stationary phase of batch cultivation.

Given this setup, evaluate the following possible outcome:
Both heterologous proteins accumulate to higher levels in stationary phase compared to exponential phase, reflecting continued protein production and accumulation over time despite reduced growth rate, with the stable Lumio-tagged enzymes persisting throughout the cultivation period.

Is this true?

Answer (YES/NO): YES